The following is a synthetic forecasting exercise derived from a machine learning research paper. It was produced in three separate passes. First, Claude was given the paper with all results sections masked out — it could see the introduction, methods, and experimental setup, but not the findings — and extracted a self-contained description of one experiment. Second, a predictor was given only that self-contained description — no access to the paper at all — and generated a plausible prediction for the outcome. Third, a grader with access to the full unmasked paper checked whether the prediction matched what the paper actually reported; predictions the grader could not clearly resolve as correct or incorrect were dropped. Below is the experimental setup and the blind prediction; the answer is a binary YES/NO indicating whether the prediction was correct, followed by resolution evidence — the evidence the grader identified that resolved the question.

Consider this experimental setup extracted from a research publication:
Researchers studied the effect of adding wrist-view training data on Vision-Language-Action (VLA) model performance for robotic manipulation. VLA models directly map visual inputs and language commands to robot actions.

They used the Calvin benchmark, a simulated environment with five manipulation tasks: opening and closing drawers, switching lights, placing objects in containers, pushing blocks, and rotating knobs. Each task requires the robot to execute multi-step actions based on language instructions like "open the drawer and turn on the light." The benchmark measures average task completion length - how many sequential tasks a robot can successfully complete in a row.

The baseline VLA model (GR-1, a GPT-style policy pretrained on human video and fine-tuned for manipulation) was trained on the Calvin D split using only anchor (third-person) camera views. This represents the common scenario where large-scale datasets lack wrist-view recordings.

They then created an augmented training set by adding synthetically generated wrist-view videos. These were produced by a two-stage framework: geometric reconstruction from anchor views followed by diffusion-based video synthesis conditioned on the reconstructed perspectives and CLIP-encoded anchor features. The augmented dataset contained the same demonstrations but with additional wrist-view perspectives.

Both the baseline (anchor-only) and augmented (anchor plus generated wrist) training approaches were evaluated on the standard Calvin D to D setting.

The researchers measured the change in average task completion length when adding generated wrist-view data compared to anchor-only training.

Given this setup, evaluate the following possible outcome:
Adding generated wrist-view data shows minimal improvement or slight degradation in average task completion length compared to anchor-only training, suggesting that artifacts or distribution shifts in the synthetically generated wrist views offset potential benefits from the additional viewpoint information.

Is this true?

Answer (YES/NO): NO